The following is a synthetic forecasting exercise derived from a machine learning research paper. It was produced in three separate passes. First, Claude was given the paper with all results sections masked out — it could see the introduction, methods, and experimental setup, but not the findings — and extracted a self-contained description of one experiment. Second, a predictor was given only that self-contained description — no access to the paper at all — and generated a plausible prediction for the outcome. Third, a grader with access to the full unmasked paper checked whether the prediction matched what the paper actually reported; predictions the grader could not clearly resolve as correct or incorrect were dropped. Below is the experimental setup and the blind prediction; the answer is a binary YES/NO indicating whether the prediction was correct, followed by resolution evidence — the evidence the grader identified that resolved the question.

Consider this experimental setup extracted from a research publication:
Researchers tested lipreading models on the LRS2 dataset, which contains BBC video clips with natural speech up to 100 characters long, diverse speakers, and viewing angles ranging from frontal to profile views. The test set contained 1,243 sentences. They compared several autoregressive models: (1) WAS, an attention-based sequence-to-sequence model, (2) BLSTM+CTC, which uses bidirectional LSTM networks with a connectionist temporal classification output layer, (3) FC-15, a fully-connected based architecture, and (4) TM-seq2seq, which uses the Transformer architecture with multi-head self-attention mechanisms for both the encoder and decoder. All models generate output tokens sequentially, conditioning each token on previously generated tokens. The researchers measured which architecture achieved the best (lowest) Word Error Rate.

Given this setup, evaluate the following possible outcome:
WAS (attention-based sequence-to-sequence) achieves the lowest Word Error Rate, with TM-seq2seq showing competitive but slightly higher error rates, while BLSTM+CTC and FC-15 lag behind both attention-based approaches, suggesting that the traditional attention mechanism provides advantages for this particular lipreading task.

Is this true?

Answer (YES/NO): NO